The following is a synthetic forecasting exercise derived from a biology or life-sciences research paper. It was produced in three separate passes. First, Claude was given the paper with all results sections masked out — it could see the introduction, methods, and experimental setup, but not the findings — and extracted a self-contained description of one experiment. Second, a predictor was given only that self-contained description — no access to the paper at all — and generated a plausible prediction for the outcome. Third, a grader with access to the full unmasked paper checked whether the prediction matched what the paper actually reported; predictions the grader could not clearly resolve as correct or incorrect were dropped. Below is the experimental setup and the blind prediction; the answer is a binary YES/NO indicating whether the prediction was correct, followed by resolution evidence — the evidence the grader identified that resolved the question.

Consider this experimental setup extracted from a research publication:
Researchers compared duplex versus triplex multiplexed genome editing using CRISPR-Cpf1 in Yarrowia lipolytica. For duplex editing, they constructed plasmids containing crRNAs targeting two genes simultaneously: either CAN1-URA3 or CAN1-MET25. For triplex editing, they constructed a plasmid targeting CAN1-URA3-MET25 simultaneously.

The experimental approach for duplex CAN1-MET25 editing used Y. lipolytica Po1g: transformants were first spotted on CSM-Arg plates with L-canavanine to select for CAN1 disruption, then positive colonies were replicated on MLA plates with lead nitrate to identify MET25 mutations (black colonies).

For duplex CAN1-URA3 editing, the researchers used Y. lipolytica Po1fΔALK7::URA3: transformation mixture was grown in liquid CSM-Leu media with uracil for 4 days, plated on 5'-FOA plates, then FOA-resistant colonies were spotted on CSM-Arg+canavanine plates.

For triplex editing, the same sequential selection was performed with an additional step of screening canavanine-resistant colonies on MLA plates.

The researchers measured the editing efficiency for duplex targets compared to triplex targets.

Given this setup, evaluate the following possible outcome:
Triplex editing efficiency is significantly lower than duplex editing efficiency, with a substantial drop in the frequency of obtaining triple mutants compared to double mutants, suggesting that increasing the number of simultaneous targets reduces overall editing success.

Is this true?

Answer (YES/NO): YES